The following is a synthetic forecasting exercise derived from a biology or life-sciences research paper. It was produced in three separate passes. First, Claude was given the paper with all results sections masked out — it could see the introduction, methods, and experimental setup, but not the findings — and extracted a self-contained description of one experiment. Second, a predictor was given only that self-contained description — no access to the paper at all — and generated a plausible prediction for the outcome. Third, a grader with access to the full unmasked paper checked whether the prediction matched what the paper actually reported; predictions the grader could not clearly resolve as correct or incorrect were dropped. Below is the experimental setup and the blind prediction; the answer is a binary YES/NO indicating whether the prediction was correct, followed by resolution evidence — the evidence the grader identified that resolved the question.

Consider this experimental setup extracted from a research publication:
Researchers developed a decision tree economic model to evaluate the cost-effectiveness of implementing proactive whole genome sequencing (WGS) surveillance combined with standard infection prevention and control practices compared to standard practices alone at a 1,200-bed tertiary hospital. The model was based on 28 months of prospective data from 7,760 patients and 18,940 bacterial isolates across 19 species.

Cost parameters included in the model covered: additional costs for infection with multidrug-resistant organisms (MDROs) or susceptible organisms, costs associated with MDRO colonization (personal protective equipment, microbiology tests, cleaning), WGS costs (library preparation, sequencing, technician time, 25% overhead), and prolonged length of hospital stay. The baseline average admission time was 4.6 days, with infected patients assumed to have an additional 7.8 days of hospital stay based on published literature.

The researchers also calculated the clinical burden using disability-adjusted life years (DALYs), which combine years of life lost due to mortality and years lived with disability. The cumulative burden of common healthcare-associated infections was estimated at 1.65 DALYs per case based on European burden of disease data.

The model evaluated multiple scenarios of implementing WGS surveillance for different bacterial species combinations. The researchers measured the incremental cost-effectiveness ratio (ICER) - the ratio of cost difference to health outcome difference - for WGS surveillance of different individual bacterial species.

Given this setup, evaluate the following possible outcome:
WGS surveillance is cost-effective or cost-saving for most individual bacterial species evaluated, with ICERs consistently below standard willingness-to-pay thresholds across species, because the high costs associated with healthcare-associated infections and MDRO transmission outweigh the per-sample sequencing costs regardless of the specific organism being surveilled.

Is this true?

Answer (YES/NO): NO